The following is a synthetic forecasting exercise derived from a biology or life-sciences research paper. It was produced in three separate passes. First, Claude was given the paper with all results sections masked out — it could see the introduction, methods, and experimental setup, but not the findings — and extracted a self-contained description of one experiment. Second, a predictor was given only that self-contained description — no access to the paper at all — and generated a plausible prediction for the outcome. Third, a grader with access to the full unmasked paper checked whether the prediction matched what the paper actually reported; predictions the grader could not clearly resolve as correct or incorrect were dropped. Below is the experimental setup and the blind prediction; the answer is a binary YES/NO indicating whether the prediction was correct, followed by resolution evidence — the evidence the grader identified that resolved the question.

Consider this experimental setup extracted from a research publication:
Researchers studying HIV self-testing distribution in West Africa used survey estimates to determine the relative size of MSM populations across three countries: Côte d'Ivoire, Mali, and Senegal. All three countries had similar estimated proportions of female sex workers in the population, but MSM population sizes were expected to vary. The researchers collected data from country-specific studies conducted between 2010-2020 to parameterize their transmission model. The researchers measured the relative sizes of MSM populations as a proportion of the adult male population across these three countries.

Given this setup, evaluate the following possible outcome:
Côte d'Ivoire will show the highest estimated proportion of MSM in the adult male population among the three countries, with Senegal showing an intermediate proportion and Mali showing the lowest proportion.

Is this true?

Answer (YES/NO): NO